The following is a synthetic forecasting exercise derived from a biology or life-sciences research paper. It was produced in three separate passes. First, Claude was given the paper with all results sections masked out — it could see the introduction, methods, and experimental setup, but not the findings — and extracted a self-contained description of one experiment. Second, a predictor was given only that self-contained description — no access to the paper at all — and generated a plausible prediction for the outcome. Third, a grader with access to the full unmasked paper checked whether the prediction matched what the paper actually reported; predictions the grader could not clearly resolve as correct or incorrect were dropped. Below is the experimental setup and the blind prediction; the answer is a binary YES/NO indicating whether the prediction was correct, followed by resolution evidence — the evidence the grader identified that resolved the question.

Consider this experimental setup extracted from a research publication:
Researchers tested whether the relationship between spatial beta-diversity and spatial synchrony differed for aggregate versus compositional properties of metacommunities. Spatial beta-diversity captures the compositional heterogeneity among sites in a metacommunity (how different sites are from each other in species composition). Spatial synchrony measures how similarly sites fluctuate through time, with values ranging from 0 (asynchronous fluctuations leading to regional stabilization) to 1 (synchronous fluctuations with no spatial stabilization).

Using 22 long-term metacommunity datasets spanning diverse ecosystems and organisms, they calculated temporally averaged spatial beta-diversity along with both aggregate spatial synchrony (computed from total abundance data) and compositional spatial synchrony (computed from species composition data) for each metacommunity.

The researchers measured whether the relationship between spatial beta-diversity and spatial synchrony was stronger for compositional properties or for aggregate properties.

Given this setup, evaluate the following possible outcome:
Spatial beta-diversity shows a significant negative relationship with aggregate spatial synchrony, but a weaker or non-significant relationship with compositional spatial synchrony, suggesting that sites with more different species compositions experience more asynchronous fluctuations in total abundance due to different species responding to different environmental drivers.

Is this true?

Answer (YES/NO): NO